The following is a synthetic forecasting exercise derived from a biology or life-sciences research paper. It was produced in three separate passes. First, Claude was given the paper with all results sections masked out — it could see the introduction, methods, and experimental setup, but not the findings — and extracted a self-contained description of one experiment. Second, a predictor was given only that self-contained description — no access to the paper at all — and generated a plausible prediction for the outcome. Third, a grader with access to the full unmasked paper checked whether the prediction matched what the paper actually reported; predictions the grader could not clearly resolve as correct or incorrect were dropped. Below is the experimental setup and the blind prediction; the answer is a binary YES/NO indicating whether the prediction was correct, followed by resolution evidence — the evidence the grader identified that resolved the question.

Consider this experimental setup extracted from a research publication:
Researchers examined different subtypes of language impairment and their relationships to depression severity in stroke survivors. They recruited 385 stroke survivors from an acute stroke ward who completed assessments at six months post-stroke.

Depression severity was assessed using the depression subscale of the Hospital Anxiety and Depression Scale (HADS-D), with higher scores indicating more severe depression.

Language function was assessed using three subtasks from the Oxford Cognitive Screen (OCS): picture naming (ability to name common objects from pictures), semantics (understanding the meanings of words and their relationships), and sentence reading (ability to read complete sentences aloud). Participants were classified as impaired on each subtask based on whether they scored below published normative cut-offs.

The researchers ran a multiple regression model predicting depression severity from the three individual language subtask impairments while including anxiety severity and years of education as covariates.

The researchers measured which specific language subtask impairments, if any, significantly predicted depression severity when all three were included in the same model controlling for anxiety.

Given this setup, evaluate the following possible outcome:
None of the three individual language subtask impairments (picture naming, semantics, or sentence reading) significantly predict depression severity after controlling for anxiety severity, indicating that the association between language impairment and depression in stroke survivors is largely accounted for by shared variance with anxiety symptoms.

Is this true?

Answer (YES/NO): NO